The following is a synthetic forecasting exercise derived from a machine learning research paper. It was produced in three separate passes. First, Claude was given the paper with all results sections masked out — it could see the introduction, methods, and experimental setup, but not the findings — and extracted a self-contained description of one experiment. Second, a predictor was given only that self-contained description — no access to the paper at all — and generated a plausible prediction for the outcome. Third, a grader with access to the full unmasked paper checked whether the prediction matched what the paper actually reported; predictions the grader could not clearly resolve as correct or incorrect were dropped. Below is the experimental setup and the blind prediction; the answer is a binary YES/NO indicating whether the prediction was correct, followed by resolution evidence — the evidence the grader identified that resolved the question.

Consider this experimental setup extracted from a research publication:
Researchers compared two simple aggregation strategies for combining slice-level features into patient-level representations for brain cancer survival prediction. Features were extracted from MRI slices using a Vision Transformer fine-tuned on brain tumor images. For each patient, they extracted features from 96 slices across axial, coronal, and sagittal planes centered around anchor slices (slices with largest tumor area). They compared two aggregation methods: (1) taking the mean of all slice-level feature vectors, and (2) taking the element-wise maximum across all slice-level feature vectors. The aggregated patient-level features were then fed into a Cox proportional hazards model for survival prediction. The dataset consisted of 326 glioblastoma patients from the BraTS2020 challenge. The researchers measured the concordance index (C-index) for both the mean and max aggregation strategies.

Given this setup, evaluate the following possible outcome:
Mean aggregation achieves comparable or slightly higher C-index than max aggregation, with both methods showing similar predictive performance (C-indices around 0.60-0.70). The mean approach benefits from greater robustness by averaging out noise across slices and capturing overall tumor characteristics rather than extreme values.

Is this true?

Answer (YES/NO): NO